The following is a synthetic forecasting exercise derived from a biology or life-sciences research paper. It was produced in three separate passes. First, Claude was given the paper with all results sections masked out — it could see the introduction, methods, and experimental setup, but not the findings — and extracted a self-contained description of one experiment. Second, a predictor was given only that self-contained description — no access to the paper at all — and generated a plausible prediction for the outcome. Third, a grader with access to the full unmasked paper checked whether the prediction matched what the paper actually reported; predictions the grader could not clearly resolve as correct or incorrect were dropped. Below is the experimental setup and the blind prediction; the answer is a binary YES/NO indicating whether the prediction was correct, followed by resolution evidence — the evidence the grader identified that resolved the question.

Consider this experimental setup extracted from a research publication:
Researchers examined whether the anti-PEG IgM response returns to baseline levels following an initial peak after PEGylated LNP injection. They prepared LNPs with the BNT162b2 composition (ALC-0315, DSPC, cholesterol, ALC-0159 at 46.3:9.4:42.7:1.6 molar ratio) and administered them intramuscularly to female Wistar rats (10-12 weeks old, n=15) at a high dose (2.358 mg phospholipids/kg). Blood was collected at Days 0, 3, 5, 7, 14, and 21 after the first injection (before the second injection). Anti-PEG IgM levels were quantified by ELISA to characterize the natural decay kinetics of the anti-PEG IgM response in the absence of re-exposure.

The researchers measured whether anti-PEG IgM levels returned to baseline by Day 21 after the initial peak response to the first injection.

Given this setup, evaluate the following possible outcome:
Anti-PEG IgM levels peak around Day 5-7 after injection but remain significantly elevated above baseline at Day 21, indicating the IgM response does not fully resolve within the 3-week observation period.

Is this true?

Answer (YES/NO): YES